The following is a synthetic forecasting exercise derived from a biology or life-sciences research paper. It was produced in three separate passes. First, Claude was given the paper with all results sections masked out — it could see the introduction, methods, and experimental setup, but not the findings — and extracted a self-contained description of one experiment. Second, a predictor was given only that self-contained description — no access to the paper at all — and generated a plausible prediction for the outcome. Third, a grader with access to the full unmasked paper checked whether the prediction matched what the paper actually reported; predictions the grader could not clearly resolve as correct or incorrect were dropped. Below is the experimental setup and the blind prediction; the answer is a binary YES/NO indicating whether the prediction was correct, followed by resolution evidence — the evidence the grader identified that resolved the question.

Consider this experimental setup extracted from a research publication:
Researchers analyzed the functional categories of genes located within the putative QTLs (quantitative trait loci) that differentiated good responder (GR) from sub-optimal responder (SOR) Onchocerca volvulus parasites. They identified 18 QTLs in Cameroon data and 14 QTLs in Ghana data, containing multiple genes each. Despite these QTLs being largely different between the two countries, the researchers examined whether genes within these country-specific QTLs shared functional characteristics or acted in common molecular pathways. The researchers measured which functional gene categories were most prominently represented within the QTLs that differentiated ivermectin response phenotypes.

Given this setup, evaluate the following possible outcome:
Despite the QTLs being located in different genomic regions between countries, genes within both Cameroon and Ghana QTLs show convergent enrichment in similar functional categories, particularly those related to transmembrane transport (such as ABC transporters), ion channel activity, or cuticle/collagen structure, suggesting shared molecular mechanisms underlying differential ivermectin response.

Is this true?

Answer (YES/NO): NO